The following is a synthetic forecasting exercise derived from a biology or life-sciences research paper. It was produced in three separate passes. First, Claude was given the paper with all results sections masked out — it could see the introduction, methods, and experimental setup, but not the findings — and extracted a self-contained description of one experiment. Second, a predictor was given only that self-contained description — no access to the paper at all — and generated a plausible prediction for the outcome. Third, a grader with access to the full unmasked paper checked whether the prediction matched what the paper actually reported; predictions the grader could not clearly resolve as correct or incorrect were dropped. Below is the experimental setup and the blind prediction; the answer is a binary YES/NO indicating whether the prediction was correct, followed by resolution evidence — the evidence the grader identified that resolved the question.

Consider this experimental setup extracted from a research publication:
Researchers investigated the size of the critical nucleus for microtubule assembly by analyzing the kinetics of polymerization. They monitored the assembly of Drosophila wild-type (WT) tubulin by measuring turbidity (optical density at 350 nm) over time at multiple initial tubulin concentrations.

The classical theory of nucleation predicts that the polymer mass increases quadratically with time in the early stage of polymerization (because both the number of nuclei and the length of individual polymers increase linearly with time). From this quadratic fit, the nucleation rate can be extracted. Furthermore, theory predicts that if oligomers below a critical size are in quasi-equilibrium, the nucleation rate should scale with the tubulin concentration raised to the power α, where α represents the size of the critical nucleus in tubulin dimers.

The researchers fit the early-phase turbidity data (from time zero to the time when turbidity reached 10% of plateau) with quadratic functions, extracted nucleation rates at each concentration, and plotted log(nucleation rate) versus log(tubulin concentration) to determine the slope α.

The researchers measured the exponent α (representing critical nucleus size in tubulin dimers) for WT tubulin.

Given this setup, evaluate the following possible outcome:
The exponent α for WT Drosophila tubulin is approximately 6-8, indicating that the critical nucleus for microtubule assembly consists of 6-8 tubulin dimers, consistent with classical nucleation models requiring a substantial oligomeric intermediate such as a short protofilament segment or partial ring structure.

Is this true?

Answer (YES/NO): NO